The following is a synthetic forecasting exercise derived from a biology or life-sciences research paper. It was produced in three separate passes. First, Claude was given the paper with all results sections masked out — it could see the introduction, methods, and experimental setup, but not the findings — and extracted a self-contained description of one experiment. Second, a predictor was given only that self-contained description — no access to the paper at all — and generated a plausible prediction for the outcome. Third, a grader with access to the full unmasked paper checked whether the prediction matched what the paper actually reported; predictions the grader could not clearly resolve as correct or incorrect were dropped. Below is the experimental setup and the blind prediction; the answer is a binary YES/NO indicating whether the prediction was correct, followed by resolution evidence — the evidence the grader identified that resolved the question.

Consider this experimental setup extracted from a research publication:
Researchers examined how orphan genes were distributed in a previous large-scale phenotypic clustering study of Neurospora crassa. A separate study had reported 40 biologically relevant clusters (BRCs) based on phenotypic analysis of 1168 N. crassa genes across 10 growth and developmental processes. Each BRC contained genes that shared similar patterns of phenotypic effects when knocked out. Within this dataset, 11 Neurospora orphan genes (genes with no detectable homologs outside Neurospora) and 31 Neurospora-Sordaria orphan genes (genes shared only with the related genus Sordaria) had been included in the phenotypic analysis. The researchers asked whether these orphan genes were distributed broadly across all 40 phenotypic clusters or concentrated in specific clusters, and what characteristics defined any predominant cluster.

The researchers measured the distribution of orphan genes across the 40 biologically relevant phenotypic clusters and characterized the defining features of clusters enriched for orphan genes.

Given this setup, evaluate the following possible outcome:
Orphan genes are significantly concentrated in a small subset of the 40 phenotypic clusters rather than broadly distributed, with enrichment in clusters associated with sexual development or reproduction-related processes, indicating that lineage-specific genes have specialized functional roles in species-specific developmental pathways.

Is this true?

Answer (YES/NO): NO